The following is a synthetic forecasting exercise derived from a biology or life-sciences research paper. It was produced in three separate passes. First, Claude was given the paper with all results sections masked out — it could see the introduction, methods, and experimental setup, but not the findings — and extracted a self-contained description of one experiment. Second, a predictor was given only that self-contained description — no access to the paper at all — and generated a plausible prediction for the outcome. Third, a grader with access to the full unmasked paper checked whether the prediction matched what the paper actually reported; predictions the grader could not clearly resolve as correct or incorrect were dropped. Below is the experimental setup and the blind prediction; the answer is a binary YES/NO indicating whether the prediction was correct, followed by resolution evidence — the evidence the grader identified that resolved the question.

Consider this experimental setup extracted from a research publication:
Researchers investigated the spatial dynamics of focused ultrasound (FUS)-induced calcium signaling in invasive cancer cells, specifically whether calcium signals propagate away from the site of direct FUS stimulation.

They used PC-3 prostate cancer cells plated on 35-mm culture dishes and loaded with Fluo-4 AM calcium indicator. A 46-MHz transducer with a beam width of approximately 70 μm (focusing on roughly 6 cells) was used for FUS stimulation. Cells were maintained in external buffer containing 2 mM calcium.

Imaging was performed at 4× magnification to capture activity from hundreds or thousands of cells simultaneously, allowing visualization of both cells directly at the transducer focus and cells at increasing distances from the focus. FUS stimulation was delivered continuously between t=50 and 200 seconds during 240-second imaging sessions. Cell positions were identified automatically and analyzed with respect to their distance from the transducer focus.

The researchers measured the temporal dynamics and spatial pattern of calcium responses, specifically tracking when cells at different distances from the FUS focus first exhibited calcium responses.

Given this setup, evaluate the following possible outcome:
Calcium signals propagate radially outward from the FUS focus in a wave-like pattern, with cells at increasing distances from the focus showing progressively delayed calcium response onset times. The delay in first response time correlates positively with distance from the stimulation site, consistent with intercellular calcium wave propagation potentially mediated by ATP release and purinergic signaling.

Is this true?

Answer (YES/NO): YES